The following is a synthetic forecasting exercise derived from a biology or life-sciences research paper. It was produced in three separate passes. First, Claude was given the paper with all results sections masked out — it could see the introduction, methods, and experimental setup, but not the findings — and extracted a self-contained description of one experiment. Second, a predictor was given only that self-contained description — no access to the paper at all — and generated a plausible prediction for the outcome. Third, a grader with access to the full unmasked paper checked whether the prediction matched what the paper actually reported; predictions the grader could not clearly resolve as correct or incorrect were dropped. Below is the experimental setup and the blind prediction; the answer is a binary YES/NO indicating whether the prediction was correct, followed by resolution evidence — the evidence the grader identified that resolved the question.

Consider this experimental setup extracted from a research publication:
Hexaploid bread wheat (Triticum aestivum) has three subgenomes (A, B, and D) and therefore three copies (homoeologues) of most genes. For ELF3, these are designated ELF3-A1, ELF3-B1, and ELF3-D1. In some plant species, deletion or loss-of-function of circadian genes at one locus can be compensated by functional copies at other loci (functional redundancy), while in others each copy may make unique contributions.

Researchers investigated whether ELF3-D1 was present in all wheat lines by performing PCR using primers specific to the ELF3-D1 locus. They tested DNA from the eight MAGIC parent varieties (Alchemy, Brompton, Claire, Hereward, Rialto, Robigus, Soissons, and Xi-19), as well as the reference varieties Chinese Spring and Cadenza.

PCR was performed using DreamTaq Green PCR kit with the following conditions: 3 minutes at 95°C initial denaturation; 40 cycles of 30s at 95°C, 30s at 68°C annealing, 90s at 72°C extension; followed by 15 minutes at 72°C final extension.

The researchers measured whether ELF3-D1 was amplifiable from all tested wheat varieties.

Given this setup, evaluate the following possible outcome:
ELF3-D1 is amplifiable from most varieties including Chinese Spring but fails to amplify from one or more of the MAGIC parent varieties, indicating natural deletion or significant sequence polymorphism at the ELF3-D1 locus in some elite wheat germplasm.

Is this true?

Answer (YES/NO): NO